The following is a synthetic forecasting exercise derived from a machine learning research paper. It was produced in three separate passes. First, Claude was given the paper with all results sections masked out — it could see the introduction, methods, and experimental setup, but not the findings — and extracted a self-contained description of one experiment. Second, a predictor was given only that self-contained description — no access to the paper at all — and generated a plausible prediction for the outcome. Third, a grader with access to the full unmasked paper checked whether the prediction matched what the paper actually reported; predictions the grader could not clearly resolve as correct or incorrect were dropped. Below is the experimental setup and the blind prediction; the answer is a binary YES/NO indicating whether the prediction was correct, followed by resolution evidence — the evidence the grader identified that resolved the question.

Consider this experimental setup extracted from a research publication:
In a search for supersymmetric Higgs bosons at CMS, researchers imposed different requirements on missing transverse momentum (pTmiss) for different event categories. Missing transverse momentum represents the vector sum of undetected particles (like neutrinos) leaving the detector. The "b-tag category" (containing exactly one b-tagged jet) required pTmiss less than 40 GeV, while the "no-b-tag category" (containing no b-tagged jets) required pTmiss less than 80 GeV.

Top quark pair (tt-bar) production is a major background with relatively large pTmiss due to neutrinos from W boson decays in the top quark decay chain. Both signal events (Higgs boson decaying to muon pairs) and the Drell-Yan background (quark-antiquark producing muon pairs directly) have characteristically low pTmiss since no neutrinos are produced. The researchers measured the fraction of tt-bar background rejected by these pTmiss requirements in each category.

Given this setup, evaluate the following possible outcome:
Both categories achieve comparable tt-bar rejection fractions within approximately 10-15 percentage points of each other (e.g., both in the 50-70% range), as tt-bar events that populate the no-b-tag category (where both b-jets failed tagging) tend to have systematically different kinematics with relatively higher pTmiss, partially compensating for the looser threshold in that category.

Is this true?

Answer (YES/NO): NO